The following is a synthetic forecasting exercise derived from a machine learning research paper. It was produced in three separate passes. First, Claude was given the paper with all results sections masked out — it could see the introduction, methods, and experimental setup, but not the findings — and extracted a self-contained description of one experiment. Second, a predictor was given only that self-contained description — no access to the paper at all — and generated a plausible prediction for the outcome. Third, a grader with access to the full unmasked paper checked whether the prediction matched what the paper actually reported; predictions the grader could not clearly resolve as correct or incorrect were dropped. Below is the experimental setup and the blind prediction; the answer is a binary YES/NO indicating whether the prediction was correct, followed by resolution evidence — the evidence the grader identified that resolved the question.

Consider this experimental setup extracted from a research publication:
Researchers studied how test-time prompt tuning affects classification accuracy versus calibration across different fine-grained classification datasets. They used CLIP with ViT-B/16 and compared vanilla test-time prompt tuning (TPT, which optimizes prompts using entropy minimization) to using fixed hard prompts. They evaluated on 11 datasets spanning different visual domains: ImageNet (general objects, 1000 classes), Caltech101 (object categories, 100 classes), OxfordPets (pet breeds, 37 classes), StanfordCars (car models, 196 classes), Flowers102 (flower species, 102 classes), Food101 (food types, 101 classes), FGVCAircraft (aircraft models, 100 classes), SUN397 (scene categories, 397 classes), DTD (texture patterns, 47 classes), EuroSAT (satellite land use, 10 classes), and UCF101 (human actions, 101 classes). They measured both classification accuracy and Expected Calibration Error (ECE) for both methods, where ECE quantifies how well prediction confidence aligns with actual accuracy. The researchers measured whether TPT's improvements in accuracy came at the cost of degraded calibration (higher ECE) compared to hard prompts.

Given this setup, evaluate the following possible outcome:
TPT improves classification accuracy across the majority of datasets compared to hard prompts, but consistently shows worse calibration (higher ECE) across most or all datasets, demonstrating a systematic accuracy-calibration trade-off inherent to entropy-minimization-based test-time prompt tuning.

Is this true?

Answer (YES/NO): YES